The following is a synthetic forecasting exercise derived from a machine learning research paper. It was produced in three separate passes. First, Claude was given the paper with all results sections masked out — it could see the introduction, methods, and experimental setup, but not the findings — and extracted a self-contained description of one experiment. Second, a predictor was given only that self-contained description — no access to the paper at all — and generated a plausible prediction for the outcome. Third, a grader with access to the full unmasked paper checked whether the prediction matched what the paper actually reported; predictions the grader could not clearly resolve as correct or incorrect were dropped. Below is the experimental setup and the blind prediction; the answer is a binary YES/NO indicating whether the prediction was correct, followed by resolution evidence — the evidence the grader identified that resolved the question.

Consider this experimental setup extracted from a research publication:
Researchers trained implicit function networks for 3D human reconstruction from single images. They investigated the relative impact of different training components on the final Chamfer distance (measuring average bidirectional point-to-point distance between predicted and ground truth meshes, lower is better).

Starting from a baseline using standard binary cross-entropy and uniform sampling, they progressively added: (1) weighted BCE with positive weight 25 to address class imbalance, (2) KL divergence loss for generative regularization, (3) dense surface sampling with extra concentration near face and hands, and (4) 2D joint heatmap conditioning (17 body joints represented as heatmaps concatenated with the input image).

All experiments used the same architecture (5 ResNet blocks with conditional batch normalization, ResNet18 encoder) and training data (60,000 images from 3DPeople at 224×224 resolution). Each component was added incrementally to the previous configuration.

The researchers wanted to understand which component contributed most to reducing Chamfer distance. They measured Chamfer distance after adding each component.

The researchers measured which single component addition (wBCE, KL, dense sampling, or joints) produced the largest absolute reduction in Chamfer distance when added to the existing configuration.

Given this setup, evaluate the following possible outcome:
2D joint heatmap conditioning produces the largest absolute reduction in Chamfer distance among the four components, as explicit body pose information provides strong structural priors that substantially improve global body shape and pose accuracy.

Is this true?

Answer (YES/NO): NO